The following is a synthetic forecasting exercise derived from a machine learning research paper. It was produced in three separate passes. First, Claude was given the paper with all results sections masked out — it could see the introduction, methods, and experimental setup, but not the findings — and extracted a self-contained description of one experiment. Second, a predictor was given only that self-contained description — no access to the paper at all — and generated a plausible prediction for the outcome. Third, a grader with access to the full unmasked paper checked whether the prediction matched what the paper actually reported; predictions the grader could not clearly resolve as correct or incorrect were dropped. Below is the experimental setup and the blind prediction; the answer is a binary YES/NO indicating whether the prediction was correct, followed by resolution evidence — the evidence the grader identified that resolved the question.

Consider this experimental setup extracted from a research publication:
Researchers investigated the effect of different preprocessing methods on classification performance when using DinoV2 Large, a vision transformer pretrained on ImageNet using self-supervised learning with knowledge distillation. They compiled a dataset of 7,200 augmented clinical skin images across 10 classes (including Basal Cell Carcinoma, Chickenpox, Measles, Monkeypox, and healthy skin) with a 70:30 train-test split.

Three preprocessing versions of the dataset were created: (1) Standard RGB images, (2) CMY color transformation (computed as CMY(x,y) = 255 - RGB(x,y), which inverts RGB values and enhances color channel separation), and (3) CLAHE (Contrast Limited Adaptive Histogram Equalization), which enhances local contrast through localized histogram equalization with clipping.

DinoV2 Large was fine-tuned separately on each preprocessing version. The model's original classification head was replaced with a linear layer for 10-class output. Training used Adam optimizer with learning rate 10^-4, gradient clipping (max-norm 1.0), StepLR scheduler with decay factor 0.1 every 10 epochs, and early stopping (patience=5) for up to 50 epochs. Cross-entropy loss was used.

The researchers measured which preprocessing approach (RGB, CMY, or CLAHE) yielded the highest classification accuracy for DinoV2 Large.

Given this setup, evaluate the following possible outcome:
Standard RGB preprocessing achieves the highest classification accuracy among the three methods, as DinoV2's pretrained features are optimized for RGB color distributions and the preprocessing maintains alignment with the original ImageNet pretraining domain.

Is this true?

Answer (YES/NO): YES